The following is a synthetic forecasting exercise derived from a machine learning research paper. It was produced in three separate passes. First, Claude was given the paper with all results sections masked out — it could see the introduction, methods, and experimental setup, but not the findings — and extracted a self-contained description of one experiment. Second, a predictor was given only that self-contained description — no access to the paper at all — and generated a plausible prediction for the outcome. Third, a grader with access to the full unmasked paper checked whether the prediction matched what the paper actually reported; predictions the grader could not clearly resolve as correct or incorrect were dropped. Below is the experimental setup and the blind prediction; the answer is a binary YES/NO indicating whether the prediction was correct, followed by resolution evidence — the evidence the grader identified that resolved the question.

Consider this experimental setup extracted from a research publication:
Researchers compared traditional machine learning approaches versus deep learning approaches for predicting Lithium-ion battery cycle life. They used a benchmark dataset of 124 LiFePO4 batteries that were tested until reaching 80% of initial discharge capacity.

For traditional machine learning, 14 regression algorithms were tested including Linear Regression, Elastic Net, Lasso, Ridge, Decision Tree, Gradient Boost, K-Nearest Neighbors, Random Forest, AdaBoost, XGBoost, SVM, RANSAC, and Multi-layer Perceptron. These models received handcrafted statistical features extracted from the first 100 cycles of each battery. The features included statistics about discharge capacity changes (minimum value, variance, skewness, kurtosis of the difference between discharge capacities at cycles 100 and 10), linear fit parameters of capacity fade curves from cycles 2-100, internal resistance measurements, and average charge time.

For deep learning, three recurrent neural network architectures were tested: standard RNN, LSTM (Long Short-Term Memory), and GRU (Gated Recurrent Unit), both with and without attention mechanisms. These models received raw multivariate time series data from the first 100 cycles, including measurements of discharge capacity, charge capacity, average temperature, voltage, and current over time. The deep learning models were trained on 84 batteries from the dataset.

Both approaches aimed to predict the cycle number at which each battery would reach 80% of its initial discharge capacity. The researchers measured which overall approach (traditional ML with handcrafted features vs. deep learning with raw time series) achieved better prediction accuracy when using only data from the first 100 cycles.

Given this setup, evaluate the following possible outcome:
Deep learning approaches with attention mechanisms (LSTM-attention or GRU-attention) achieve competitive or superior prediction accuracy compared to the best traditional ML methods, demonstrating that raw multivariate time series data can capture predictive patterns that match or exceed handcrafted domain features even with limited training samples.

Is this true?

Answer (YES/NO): NO